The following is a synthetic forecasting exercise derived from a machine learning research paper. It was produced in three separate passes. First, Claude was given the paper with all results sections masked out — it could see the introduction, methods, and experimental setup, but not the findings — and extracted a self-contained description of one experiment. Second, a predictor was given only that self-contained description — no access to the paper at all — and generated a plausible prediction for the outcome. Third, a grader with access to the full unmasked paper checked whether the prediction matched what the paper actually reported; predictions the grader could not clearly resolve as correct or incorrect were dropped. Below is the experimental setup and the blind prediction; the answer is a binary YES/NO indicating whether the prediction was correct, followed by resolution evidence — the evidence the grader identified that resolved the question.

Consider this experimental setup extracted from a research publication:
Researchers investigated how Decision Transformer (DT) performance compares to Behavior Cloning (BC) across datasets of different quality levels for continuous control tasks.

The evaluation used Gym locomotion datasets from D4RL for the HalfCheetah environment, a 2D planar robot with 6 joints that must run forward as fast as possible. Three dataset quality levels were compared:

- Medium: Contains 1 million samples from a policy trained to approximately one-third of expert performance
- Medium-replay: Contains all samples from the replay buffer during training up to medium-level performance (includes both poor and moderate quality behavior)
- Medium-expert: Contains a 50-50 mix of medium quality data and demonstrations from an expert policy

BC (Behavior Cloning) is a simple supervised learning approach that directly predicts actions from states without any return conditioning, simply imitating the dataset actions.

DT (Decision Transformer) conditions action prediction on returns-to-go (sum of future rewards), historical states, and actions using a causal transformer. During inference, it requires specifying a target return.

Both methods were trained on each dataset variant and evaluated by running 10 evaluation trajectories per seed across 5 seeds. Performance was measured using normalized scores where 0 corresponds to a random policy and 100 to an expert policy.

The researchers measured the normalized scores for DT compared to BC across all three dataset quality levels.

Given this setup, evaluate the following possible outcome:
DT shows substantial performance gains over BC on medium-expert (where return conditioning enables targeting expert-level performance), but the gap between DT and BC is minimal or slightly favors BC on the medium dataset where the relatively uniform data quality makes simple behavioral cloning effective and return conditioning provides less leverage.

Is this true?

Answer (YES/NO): YES